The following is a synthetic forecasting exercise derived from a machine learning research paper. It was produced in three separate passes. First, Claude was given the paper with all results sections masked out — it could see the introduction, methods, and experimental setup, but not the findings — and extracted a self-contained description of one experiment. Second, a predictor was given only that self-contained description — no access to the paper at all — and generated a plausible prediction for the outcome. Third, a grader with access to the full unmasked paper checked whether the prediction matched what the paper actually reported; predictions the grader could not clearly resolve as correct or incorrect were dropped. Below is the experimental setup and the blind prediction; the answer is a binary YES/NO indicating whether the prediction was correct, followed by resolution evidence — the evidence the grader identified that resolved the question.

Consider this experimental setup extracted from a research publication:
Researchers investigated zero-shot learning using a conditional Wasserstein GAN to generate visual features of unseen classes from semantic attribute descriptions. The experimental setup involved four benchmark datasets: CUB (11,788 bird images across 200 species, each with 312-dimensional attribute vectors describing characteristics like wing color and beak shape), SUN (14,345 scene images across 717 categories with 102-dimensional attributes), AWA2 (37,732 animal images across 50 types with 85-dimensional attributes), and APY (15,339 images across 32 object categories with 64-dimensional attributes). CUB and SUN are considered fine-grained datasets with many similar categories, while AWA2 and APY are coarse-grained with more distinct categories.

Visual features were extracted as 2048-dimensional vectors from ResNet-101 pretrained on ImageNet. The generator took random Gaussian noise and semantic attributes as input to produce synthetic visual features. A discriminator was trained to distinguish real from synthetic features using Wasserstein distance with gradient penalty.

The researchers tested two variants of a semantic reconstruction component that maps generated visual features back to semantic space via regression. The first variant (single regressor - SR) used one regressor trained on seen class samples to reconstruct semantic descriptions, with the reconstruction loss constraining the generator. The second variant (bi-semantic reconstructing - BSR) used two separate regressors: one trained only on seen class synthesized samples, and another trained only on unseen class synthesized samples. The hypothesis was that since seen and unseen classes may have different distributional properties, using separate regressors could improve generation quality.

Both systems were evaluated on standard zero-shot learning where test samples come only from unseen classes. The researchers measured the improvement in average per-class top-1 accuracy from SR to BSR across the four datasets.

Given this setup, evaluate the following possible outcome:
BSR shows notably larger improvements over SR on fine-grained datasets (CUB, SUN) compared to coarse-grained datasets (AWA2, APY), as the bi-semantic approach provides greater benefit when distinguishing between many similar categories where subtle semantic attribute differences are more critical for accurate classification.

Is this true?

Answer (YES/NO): NO